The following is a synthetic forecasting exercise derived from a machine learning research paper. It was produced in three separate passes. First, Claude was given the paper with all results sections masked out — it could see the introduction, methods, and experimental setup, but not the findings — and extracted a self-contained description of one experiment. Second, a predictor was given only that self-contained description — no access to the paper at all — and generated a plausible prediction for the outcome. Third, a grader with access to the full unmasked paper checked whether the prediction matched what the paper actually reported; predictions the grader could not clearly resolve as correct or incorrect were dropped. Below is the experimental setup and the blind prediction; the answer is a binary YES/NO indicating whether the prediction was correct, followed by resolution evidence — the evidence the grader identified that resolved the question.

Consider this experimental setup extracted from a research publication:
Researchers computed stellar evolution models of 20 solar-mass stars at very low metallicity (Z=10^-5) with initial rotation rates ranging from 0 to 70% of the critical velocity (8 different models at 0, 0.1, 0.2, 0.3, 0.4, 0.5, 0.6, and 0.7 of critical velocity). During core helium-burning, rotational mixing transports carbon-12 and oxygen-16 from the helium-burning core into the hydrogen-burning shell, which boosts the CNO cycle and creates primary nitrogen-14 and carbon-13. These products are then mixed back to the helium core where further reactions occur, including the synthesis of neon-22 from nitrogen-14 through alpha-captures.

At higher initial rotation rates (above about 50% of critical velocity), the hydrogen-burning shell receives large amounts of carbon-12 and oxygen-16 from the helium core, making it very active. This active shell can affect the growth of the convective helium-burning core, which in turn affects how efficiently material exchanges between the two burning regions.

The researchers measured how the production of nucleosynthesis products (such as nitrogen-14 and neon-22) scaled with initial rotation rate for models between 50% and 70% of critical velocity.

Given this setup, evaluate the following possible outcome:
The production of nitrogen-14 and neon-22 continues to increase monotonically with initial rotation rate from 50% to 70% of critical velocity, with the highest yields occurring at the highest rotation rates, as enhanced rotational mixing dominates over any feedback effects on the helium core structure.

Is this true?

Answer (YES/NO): NO